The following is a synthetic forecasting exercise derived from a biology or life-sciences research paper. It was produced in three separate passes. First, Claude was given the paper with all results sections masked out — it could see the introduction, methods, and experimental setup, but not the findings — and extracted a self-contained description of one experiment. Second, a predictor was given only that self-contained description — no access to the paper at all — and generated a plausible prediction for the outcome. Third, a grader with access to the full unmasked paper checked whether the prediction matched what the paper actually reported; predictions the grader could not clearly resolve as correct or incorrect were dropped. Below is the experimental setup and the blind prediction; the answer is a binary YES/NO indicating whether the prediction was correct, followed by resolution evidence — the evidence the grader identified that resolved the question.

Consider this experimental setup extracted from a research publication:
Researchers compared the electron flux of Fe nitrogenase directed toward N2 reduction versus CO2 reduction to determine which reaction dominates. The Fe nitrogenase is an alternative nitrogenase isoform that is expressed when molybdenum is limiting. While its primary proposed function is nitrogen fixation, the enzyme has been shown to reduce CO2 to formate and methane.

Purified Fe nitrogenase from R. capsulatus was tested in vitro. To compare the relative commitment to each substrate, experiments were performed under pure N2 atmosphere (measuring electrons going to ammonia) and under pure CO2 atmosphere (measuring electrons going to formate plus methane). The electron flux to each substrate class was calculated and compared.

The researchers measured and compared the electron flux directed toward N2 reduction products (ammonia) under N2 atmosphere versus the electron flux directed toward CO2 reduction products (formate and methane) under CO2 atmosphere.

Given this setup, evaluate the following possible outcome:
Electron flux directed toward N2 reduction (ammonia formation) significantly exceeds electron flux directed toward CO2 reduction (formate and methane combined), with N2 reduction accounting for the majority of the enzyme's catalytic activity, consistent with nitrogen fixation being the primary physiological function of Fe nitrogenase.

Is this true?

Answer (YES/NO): NO